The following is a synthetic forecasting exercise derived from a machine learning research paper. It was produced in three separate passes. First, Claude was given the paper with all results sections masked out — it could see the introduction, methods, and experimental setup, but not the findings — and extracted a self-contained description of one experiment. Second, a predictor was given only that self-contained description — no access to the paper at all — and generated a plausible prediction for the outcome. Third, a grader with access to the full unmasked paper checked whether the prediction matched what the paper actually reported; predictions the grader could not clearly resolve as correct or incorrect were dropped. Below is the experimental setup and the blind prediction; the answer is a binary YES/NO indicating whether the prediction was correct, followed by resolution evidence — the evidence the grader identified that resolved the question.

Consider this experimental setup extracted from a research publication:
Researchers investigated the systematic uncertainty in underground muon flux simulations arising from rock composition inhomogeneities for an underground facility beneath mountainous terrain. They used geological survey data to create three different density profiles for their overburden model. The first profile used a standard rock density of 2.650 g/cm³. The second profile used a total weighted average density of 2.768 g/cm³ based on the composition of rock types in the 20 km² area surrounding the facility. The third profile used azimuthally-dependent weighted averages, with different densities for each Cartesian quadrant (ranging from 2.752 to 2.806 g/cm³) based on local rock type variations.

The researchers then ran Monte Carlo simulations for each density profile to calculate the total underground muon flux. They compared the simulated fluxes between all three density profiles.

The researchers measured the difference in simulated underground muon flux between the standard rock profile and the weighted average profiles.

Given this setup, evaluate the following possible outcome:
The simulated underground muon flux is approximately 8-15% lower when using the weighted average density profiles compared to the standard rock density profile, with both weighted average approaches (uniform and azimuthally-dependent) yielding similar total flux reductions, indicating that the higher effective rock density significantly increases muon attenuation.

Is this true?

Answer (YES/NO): NO